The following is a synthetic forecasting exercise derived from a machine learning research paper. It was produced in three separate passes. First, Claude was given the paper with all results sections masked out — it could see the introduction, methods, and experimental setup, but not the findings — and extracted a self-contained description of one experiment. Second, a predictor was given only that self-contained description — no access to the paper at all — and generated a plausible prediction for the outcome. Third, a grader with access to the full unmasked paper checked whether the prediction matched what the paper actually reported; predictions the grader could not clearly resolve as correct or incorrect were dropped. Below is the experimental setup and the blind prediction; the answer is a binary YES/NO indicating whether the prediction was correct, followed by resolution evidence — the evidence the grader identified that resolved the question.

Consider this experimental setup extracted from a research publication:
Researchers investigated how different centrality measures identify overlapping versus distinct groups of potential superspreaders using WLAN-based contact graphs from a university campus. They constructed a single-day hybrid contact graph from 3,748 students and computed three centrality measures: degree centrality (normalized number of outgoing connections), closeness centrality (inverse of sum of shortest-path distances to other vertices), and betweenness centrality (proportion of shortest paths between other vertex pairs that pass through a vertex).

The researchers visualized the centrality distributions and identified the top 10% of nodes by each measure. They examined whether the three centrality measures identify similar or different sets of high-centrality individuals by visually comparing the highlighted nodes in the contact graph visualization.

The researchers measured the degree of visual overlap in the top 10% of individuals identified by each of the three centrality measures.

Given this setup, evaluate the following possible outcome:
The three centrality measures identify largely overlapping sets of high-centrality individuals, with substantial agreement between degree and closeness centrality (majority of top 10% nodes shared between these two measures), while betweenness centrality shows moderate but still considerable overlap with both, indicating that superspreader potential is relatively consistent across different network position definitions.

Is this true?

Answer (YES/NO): NO